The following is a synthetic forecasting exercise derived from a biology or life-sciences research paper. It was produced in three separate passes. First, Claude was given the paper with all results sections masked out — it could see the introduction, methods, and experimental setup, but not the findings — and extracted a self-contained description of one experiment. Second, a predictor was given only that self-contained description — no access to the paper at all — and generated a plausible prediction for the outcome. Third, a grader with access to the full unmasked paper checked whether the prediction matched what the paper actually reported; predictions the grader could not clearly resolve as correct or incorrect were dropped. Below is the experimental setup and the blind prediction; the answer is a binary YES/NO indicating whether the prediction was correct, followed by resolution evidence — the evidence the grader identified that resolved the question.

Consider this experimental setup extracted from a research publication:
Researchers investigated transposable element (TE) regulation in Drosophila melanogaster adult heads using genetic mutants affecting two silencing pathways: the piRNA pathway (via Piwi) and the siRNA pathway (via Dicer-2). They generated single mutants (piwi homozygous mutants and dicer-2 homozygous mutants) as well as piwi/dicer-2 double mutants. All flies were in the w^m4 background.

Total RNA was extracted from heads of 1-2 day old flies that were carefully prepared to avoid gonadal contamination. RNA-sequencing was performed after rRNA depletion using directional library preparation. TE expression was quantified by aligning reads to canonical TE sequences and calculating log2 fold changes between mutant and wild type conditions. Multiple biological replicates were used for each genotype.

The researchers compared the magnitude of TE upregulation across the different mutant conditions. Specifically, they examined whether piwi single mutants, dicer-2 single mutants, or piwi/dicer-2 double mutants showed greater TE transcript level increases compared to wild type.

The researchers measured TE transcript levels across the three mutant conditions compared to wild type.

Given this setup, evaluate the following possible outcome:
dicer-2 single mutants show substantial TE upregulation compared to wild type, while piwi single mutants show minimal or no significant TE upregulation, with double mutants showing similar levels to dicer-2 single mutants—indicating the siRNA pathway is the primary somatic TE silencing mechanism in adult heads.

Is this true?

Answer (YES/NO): NO